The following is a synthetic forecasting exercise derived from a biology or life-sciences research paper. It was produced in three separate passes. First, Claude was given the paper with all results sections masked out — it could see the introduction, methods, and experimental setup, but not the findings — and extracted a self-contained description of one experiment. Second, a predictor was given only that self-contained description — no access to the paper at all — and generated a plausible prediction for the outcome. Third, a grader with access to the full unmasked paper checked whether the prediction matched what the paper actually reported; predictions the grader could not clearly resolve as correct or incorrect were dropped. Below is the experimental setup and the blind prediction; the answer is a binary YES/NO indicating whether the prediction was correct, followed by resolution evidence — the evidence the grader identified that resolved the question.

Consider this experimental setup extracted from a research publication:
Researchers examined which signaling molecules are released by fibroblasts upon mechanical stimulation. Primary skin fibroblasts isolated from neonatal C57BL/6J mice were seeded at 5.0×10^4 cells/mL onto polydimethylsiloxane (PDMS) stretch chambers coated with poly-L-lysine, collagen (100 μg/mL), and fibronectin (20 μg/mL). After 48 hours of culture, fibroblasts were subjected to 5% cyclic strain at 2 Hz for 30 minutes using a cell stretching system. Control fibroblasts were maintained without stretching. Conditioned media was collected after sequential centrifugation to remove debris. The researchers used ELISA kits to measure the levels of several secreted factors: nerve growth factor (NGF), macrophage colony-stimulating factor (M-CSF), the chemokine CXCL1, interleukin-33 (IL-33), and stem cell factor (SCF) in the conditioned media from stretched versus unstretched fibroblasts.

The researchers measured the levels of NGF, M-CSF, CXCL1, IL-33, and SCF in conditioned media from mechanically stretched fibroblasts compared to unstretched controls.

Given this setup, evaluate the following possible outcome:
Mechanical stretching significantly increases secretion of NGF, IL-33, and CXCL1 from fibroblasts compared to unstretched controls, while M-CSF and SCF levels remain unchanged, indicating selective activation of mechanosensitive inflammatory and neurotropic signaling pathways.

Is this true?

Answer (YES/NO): NO